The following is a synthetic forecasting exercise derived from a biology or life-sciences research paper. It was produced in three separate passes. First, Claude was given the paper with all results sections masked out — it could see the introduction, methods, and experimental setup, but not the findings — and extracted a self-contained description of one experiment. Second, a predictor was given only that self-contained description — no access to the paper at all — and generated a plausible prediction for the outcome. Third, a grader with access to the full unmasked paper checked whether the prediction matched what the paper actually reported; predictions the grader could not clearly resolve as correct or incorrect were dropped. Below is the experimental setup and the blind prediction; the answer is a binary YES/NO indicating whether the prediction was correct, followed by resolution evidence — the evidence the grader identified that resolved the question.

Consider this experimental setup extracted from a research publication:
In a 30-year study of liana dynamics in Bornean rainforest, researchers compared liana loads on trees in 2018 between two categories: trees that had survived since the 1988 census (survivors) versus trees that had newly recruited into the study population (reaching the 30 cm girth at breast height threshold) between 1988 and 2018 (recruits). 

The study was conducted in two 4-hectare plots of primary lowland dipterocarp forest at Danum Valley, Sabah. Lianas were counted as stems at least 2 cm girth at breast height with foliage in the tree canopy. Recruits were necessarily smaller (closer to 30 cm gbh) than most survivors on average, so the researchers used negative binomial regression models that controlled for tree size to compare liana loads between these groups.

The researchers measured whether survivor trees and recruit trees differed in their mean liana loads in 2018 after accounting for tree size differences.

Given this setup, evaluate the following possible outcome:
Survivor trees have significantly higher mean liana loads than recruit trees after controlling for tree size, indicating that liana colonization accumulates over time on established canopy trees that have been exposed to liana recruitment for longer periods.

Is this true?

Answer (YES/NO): YES